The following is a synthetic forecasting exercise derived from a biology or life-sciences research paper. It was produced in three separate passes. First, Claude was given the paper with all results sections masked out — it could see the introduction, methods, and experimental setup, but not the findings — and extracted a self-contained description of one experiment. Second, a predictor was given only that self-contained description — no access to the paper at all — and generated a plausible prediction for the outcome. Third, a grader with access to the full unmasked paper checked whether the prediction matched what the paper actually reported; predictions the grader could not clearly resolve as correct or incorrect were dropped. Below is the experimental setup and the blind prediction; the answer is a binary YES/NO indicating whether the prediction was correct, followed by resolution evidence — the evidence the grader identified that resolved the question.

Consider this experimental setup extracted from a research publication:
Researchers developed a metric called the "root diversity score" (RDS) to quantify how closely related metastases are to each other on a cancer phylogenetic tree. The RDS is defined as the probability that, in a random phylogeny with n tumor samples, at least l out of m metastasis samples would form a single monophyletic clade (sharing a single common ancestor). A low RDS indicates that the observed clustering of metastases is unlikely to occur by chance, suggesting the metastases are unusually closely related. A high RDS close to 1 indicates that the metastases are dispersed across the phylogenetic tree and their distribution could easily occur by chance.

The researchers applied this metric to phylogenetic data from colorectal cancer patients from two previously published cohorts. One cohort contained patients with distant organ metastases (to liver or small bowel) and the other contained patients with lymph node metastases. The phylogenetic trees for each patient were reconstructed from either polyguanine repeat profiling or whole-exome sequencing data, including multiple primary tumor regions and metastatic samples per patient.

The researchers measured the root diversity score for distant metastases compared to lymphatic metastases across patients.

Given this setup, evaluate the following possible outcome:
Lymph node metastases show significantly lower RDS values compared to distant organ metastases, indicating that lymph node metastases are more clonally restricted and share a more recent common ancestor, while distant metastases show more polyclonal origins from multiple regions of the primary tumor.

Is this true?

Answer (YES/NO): NO